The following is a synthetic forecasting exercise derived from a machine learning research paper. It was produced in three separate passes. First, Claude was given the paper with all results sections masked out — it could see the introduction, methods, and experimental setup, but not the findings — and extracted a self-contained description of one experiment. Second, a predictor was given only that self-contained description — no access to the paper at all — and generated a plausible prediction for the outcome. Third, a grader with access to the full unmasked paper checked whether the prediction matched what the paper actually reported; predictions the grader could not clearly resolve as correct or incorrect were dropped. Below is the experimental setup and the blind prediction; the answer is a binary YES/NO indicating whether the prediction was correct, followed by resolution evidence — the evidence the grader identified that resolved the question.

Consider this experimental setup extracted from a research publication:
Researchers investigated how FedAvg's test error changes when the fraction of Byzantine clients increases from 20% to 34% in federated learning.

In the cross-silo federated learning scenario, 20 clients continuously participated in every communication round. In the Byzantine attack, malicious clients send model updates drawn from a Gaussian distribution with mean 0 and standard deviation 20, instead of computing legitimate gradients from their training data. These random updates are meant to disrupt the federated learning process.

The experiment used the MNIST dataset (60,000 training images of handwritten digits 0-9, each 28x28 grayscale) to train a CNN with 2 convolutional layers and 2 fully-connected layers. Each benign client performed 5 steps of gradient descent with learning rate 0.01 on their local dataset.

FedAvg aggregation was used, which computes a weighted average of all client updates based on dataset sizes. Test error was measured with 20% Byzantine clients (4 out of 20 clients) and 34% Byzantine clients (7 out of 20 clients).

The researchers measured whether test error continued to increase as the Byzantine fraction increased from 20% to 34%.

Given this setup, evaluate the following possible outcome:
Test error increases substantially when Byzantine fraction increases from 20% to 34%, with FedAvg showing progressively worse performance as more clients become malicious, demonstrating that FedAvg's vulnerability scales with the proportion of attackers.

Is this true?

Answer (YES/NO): NO